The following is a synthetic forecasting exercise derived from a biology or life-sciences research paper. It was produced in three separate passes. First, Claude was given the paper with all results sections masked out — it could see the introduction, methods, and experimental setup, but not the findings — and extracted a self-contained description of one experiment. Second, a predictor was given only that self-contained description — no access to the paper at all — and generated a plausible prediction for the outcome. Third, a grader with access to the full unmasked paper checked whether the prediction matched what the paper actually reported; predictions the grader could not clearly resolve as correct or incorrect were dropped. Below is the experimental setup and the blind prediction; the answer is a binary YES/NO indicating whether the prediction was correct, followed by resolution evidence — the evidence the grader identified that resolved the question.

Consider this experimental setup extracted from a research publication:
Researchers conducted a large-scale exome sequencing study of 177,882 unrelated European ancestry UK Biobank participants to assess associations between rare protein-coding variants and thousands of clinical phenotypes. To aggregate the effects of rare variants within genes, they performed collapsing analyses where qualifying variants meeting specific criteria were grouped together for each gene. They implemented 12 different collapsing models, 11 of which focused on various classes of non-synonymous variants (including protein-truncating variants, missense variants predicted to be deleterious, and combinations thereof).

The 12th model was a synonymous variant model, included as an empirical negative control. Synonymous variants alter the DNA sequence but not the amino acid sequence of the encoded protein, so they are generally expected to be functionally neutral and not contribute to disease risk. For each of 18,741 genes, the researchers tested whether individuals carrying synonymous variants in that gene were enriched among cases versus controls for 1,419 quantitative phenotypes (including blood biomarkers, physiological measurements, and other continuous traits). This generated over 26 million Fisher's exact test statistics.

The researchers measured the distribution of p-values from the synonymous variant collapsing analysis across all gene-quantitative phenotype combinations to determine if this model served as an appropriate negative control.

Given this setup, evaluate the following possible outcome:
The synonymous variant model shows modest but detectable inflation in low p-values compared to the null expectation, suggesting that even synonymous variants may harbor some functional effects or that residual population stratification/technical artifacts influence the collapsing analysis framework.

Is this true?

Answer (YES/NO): NO